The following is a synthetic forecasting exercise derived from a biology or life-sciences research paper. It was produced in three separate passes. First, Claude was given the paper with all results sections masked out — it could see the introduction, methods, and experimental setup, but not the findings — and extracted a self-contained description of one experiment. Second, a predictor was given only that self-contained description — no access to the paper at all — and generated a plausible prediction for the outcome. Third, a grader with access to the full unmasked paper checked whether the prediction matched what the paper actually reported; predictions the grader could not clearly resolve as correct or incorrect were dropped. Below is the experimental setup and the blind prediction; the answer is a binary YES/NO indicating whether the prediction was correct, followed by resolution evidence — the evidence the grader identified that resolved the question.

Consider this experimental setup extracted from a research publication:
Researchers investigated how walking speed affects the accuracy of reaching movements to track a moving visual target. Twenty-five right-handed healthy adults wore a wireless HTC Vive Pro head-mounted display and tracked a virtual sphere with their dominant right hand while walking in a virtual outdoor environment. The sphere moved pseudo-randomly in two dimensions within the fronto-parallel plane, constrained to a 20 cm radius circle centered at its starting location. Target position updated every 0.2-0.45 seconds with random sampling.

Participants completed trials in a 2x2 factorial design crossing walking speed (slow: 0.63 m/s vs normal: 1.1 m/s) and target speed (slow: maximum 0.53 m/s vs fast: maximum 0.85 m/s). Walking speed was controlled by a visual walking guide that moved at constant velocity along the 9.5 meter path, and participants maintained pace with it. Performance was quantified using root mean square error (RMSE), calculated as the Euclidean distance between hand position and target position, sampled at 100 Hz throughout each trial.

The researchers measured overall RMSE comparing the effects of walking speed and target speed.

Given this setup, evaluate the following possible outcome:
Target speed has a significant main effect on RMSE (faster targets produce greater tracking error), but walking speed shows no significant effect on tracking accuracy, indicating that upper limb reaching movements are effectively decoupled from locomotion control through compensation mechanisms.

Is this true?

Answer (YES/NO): NO